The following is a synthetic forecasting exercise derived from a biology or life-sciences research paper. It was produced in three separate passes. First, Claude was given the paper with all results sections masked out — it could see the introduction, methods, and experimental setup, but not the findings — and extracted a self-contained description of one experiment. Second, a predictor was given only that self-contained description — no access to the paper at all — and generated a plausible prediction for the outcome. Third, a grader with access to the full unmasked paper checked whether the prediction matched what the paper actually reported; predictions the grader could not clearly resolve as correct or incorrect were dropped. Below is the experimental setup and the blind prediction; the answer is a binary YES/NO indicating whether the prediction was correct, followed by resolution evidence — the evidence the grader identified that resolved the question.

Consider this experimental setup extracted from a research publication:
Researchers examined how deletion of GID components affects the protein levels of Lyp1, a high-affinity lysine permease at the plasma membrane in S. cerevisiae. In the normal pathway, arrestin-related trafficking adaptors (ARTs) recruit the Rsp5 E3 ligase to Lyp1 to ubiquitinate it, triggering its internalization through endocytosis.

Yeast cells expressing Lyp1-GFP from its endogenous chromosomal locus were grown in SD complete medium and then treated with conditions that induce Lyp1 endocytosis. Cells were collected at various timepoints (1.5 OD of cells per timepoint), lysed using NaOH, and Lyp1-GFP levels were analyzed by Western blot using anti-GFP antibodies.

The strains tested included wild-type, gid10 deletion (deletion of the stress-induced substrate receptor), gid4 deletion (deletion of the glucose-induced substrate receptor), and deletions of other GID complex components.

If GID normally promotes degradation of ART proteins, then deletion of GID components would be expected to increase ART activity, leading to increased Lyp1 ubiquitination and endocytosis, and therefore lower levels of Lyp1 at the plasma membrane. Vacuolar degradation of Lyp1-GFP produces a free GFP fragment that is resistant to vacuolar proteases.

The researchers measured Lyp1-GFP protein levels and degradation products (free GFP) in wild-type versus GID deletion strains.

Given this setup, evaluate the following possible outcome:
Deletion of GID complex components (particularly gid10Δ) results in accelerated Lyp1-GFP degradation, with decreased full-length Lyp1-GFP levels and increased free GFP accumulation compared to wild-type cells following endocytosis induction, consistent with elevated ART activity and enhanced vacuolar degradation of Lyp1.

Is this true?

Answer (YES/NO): NO